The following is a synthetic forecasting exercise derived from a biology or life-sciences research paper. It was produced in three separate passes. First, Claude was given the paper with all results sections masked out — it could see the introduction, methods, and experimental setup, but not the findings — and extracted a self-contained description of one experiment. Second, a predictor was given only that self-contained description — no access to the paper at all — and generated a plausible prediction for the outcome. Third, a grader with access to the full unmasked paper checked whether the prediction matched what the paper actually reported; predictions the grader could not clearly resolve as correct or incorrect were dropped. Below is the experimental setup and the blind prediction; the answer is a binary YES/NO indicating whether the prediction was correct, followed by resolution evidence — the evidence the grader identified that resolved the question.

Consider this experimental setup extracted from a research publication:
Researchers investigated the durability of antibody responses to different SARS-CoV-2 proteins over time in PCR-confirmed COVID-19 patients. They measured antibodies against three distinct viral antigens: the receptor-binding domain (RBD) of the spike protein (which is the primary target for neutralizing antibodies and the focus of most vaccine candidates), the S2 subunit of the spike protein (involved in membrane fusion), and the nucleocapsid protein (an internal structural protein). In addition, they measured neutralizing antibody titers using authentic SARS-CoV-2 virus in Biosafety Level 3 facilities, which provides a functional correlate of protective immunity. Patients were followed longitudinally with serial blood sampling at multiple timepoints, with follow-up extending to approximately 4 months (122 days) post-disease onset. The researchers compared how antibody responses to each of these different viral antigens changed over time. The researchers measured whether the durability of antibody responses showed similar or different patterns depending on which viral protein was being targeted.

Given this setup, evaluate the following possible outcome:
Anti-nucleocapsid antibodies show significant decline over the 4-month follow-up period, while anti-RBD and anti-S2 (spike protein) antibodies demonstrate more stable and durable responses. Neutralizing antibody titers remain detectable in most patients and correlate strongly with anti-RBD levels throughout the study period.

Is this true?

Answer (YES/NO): YES